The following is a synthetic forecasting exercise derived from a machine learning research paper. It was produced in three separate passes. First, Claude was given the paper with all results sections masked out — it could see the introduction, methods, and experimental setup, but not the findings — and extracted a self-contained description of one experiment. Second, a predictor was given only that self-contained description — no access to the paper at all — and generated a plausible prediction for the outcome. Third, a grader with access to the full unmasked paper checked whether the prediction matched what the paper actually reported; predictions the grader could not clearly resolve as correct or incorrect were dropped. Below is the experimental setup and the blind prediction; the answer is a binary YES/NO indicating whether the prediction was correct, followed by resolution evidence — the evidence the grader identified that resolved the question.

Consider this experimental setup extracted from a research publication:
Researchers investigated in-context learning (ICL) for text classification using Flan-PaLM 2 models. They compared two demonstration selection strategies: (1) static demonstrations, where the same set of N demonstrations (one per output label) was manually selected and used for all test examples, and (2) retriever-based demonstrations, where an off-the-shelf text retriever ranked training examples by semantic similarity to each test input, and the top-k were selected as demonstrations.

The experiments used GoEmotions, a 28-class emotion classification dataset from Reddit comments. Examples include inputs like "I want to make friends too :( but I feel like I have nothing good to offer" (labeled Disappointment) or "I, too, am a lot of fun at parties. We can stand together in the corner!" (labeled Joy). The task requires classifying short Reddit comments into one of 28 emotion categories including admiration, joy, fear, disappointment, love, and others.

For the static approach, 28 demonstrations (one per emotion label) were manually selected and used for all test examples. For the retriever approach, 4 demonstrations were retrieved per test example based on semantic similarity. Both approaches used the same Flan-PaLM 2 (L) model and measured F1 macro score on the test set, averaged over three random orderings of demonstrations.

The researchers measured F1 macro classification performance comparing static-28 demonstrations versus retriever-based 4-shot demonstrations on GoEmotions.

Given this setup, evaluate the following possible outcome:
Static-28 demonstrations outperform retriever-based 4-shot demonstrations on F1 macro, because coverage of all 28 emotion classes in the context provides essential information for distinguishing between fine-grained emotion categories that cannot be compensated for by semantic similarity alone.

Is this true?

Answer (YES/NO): NO